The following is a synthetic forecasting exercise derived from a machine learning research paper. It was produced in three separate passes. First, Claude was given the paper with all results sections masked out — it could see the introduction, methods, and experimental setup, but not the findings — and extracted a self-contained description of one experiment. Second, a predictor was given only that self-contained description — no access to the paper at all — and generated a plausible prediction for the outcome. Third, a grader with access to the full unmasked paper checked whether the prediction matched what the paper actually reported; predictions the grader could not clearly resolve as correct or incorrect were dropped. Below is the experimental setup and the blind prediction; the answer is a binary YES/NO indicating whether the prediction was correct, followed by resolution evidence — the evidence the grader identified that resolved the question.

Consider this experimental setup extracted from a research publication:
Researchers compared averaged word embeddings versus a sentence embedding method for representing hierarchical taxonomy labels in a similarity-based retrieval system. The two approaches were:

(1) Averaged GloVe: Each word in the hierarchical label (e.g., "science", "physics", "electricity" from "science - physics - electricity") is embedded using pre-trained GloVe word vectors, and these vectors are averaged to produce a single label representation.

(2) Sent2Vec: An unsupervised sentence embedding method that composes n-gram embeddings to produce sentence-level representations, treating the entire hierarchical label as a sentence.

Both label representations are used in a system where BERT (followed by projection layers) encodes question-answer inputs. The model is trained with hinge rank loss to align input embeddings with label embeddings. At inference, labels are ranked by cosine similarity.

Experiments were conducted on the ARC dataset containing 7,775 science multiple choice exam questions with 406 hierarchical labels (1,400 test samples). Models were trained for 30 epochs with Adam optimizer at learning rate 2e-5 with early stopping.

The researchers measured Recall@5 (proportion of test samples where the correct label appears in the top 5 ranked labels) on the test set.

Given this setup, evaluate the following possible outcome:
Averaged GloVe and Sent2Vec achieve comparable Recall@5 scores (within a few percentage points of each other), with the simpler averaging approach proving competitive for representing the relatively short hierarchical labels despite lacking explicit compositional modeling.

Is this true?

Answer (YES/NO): YES